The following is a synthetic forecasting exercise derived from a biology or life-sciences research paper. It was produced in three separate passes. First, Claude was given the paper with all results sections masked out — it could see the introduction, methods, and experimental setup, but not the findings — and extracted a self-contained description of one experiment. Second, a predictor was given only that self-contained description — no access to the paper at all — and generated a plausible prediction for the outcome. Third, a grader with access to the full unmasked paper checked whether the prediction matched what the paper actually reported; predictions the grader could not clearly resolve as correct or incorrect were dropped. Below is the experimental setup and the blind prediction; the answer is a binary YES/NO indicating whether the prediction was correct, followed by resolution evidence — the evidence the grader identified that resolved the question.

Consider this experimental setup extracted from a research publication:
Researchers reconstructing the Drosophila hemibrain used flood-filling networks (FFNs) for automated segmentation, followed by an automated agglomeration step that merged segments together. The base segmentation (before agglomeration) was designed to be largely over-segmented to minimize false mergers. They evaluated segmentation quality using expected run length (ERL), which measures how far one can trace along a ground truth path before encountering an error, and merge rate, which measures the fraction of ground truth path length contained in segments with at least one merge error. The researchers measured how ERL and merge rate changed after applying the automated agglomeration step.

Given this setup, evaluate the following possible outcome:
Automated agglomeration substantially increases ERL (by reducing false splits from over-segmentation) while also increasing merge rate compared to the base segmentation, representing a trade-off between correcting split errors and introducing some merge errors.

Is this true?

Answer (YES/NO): YES